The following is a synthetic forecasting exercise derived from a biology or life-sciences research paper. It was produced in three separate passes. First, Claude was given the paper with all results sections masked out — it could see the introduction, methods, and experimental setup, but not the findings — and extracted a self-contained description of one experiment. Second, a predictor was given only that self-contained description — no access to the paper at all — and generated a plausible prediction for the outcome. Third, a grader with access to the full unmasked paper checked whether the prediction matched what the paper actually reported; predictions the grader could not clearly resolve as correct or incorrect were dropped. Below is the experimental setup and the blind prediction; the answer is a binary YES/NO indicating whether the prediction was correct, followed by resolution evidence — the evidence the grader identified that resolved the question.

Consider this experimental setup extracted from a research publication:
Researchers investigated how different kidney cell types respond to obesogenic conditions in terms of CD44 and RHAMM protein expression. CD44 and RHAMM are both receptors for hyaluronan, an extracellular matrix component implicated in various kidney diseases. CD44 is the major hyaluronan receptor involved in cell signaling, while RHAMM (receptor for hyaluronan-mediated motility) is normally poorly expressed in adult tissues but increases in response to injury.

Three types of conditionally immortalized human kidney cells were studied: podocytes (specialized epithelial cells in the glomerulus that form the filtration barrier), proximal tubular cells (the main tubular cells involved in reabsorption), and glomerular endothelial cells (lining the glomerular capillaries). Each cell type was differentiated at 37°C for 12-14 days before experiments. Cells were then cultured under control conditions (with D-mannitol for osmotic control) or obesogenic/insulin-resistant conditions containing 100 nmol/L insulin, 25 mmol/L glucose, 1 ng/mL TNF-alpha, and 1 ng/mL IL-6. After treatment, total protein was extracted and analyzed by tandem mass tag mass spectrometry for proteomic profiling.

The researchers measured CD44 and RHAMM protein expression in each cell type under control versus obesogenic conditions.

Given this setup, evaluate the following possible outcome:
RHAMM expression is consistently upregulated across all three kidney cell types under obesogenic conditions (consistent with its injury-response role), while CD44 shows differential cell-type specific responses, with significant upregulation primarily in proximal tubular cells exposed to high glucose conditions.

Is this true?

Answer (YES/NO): NO